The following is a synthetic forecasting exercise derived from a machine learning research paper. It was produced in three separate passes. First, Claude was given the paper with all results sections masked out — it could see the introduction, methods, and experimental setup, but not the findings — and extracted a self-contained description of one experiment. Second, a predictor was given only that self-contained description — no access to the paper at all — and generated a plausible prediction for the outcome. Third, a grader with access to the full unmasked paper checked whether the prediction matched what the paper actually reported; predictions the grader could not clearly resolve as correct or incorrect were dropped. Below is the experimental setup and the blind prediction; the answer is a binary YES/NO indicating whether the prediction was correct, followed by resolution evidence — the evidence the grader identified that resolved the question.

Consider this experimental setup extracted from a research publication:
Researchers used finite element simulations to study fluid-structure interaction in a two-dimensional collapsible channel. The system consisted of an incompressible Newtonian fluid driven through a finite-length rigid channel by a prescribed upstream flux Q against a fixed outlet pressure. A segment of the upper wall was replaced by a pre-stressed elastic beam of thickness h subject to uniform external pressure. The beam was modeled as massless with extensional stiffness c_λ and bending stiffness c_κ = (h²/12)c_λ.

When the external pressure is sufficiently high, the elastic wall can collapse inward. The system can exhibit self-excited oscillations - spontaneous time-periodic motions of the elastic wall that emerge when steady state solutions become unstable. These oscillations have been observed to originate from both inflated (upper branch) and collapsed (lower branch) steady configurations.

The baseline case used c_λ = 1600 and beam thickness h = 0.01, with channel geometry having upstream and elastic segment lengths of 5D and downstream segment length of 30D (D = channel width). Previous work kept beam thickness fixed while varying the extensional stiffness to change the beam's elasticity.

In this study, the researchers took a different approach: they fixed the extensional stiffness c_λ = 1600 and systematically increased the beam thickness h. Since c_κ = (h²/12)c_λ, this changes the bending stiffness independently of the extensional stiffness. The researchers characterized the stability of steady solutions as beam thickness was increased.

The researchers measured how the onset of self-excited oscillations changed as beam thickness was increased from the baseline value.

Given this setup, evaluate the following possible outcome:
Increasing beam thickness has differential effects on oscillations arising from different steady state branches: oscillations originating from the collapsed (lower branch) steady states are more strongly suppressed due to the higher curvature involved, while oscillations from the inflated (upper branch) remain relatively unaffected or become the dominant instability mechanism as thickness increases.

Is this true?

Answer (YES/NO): NO